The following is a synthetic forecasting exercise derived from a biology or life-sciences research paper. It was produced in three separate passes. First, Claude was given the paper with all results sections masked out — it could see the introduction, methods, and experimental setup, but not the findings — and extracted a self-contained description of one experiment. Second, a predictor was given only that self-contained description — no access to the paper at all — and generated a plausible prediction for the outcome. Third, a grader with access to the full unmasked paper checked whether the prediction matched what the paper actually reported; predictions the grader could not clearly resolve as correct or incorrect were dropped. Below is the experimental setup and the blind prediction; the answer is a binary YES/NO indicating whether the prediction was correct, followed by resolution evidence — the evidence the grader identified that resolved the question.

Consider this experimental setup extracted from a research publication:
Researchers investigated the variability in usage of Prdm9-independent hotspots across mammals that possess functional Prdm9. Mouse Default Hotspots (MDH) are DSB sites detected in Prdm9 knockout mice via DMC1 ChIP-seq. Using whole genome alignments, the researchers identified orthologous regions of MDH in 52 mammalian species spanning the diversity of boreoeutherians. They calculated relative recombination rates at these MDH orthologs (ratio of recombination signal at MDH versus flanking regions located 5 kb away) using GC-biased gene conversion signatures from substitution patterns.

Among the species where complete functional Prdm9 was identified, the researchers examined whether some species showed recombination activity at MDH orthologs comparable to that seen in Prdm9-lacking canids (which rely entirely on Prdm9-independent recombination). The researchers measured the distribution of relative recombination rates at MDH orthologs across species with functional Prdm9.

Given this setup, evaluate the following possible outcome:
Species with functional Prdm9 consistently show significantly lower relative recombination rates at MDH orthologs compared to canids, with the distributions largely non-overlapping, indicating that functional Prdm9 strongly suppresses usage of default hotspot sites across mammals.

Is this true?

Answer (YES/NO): NO